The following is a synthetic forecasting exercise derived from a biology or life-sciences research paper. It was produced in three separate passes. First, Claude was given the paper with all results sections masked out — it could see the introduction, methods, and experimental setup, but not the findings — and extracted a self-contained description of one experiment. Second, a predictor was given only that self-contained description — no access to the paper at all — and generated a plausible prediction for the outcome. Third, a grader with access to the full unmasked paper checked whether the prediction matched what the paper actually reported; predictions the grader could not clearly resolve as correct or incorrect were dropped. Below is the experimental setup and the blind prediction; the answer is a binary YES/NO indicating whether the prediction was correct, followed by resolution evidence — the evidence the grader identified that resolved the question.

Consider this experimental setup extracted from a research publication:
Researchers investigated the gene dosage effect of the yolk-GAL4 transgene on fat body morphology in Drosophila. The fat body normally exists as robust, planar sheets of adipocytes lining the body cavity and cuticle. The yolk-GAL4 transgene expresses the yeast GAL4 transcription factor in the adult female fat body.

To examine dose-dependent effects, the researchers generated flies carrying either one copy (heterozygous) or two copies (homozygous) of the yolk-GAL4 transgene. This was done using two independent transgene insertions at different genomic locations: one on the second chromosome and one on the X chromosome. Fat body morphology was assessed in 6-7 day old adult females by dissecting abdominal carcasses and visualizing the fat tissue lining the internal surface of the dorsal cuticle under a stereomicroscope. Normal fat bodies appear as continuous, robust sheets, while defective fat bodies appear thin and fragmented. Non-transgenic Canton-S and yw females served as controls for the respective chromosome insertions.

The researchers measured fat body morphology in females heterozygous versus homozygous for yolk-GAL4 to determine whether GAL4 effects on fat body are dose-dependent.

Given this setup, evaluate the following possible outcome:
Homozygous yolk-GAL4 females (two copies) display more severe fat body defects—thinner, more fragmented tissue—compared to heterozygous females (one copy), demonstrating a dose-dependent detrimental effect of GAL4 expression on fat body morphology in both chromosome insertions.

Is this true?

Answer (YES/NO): NO